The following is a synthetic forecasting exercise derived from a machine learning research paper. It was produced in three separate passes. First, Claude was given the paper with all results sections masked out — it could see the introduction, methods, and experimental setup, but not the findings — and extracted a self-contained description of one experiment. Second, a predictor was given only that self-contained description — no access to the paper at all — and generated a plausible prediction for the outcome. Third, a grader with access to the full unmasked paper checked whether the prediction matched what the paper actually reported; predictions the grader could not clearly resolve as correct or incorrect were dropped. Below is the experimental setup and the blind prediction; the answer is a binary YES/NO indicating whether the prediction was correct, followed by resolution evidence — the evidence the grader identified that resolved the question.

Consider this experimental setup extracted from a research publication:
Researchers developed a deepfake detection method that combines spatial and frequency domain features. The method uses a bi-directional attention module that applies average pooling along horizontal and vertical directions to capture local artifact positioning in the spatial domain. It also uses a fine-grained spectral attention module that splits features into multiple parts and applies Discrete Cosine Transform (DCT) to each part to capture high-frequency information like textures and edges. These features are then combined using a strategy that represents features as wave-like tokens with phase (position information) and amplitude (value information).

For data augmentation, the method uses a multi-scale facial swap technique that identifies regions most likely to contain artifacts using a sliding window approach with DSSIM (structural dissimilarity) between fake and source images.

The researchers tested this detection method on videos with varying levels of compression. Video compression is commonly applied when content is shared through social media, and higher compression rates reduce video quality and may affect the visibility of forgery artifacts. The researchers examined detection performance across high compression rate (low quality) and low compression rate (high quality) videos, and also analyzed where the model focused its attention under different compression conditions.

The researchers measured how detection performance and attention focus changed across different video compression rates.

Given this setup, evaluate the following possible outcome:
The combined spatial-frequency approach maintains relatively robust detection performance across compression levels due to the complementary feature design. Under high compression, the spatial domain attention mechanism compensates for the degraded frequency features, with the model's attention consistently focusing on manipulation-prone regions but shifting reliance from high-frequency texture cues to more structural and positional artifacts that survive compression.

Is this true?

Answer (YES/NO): NO